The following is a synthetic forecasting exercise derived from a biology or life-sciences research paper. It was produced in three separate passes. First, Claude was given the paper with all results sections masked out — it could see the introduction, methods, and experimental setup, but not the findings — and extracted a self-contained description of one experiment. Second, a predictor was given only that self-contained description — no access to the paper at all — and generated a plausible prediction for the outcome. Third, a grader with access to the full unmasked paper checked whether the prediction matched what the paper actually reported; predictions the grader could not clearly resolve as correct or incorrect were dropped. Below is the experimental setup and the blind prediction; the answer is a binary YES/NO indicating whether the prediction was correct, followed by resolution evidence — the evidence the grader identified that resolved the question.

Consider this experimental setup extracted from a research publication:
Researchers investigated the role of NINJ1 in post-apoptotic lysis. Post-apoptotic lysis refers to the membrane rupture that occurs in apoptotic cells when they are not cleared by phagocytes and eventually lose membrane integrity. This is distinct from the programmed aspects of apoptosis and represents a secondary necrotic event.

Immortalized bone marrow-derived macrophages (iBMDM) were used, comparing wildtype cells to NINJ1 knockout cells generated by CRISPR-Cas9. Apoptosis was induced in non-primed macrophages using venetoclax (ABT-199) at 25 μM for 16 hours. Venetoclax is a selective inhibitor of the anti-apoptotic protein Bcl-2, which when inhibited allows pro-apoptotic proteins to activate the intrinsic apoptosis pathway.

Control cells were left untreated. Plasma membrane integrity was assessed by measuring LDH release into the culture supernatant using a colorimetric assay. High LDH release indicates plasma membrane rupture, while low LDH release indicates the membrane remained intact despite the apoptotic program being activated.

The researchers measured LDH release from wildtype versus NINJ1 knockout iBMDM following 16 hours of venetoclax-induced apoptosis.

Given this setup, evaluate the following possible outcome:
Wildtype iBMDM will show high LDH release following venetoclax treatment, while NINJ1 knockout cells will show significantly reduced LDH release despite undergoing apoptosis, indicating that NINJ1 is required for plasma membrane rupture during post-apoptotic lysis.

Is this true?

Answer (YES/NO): YES